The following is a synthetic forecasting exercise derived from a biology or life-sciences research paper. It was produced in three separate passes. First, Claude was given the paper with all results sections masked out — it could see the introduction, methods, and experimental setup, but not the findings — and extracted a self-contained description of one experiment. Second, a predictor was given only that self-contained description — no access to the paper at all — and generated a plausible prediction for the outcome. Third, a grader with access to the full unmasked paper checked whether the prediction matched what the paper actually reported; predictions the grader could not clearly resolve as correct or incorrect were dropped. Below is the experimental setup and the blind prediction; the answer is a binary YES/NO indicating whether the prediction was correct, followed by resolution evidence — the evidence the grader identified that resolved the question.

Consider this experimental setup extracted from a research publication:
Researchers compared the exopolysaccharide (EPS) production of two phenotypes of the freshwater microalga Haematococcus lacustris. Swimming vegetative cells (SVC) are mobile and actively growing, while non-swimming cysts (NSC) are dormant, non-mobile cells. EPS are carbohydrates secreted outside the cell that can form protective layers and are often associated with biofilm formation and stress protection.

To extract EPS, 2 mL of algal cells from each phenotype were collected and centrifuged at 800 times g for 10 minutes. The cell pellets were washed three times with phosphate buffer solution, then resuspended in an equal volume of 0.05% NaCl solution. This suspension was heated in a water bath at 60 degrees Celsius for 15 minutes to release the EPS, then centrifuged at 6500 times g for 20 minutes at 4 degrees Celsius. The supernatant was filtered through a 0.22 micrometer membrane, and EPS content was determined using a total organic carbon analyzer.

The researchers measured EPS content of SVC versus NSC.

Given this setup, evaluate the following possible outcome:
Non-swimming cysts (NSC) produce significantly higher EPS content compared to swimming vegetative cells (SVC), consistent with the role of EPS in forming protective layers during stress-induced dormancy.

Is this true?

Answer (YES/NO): YES